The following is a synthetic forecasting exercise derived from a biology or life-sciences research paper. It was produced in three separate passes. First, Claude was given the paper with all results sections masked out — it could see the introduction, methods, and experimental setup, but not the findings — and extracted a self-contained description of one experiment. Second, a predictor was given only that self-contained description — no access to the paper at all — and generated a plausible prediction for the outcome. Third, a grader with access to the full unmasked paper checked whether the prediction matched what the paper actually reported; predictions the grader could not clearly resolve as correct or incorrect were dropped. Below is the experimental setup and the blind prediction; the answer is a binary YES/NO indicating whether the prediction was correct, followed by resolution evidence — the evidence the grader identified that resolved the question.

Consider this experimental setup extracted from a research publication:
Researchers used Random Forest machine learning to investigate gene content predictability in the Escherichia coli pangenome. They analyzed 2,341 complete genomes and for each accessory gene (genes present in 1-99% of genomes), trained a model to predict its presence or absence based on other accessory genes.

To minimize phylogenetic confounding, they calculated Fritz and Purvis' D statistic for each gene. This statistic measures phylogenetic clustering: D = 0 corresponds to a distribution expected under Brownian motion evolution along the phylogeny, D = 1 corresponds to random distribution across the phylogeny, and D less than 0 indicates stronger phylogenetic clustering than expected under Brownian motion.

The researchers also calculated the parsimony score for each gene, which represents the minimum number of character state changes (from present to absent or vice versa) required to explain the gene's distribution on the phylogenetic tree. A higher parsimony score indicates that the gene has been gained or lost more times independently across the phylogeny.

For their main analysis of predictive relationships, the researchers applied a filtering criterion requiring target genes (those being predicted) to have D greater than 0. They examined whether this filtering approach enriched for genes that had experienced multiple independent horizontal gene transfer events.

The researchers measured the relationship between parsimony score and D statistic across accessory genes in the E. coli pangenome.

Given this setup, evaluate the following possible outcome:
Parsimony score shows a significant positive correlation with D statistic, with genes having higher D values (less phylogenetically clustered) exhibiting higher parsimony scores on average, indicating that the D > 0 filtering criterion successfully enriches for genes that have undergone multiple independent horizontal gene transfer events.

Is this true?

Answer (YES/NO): YES